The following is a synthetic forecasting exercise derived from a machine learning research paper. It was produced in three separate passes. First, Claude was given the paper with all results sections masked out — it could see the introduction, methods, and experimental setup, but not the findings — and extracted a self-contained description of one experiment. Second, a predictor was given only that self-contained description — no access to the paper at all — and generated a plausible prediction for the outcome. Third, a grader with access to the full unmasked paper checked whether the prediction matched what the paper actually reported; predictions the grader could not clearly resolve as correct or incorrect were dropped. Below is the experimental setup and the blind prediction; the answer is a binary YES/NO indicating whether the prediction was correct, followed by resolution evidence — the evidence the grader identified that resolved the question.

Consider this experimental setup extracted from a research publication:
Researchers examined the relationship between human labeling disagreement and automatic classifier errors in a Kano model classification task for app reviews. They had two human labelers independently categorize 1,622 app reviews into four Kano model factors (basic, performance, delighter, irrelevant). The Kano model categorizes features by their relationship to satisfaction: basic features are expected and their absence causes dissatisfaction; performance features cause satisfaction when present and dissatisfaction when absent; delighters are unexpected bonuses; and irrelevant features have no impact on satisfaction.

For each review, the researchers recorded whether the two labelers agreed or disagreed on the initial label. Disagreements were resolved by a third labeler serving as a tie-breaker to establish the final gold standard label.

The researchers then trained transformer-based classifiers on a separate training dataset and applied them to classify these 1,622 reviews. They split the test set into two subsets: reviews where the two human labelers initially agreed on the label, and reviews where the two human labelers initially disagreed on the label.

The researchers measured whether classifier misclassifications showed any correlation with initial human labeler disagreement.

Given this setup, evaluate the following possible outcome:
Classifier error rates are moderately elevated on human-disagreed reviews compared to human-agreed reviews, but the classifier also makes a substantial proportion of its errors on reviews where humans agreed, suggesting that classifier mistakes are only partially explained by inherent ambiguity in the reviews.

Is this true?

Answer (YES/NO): YES